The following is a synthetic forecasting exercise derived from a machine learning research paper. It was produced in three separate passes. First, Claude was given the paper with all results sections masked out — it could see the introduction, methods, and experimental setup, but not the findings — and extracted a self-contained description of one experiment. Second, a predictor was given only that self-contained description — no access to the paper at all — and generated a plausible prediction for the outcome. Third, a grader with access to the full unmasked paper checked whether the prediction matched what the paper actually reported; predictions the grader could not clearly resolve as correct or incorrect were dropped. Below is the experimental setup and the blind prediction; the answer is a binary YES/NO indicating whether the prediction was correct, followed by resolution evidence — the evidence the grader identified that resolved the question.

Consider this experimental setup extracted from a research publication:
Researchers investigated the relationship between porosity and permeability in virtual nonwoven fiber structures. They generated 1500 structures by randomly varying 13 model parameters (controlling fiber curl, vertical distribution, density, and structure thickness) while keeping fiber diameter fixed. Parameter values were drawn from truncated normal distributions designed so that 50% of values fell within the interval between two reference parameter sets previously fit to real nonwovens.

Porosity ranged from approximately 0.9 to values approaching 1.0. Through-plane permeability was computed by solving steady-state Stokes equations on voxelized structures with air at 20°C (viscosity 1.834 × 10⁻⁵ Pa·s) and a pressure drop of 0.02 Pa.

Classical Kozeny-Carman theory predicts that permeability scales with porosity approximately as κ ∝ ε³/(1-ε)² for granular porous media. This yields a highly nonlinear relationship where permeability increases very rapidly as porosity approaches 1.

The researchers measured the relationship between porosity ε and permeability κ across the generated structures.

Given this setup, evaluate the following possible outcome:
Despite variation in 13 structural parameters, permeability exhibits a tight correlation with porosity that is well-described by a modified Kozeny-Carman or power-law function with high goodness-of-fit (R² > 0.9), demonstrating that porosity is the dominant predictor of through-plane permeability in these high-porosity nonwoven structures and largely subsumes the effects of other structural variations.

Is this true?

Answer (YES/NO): NO